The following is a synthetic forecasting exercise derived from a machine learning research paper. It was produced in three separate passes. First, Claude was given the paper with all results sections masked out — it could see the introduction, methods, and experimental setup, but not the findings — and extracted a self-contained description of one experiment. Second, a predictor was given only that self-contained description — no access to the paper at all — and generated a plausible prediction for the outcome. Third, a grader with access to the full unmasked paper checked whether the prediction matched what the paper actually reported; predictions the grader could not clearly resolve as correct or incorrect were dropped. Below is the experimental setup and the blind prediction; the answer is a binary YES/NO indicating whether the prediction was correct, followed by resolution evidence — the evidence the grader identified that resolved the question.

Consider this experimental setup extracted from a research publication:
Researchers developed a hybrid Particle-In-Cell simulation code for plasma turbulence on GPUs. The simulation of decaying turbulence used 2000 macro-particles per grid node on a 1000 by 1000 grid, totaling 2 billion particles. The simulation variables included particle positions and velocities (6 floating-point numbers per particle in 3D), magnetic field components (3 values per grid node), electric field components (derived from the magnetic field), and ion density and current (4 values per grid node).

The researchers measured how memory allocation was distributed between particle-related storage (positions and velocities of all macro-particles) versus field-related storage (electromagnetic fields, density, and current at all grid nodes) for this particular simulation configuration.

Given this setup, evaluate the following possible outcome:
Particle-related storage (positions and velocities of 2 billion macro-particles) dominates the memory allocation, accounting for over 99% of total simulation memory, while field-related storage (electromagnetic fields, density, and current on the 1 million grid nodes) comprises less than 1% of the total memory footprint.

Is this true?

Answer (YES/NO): YES